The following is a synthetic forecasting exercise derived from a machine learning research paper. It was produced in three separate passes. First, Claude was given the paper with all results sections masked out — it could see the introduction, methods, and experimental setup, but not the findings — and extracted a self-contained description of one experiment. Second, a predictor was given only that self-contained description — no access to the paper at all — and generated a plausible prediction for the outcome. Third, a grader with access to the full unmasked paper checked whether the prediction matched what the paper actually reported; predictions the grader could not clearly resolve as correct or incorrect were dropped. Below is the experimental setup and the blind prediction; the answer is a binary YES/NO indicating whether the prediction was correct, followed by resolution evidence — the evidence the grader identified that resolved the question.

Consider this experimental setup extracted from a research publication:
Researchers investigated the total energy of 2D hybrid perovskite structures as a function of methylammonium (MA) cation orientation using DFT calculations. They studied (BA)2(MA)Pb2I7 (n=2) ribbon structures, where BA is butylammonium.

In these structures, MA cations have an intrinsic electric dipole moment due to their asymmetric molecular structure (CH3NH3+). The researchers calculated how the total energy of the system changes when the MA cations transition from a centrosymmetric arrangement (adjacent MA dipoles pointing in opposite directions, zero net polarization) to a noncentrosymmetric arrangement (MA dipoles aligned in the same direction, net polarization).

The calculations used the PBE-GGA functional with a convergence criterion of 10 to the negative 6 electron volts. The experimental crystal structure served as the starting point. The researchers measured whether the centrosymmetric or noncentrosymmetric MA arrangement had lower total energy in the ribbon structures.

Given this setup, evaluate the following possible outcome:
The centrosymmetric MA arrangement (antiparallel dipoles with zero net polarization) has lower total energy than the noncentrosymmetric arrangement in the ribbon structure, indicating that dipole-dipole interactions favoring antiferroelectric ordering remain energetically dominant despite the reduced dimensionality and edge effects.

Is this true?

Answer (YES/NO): NO